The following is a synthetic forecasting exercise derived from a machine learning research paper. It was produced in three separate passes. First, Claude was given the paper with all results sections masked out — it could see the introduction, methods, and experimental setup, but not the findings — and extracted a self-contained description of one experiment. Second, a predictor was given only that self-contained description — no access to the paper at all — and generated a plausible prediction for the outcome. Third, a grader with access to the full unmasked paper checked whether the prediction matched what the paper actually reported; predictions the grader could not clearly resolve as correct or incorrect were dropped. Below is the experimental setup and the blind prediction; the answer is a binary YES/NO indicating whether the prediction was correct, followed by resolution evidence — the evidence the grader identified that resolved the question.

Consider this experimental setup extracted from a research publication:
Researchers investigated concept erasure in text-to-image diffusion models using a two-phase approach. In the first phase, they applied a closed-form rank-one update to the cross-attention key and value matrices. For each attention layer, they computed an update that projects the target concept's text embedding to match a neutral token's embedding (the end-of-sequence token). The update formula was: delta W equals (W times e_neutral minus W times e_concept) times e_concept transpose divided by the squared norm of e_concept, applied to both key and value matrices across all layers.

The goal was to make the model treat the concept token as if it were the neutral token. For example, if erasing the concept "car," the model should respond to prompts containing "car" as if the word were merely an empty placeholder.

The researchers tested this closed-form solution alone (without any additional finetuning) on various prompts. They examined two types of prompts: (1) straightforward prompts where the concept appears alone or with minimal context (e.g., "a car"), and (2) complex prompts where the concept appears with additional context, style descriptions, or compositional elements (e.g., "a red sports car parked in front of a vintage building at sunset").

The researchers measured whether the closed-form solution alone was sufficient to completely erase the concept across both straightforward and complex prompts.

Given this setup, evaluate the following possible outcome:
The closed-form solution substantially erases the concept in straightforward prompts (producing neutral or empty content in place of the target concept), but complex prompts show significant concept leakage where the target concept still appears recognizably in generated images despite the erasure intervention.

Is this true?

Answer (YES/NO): NO